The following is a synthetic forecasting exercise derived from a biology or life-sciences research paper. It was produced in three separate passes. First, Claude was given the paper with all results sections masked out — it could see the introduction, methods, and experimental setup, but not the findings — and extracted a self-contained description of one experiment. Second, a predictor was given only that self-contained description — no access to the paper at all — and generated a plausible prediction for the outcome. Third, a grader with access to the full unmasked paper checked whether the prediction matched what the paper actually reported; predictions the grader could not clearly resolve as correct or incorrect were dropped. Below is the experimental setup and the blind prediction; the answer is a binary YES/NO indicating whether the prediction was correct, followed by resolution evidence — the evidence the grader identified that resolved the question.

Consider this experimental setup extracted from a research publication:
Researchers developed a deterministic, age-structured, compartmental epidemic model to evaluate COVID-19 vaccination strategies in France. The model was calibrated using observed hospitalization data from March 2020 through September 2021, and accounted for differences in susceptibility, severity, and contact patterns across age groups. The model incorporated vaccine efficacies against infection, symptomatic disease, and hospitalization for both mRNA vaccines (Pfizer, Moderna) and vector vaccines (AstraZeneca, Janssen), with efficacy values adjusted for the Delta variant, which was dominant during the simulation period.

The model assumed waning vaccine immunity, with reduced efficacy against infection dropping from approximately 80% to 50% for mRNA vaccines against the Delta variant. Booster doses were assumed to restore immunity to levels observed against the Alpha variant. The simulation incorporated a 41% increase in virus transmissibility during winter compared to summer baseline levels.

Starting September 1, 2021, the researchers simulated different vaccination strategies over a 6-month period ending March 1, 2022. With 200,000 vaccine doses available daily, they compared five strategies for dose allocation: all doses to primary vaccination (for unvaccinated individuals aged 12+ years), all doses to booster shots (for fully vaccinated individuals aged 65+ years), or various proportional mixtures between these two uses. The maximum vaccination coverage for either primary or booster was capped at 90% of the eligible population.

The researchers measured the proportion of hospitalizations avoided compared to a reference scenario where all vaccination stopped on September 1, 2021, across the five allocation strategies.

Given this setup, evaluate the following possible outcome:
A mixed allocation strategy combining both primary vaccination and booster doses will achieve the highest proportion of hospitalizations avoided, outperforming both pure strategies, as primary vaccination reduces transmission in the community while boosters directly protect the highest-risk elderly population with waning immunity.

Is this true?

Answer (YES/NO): NO